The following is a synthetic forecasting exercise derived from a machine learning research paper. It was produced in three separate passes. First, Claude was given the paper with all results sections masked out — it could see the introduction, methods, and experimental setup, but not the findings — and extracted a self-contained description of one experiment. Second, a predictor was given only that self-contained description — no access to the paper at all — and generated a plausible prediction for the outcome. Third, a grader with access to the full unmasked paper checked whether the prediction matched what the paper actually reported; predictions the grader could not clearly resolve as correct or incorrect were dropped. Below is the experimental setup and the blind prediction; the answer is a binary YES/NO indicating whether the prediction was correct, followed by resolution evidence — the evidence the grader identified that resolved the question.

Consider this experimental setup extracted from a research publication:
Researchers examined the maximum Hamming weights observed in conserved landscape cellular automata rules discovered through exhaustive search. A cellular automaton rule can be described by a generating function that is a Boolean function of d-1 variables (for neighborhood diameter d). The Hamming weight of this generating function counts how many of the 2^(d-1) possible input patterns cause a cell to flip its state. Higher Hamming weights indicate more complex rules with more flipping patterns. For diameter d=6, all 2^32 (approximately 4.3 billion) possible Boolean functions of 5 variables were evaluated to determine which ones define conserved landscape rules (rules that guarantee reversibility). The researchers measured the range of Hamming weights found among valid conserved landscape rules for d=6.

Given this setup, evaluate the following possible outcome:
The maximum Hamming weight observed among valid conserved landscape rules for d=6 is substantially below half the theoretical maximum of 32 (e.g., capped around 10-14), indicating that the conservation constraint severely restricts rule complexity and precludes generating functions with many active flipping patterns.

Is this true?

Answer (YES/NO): NO